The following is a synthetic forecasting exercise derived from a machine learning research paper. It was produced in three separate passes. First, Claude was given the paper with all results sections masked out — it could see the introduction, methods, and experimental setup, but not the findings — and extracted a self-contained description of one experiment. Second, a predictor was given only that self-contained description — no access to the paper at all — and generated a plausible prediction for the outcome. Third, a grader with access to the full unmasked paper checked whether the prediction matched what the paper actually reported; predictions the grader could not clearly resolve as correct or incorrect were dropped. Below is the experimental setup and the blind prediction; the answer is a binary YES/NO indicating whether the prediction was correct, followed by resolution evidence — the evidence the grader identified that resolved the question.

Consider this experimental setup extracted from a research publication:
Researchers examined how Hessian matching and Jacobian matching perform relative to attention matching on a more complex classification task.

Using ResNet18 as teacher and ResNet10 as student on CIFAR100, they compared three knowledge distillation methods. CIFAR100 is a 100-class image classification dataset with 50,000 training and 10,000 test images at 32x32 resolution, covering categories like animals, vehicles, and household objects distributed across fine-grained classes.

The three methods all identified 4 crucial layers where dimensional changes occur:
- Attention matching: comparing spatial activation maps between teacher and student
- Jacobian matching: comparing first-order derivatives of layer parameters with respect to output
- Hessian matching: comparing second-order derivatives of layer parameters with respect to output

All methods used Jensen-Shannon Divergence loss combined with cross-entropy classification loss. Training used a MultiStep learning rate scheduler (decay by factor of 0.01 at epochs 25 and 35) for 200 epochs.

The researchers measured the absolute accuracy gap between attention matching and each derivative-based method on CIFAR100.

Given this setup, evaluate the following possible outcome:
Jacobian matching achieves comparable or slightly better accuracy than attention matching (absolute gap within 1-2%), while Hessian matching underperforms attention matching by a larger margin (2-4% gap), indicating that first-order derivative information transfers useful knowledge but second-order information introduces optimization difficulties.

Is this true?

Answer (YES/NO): NO